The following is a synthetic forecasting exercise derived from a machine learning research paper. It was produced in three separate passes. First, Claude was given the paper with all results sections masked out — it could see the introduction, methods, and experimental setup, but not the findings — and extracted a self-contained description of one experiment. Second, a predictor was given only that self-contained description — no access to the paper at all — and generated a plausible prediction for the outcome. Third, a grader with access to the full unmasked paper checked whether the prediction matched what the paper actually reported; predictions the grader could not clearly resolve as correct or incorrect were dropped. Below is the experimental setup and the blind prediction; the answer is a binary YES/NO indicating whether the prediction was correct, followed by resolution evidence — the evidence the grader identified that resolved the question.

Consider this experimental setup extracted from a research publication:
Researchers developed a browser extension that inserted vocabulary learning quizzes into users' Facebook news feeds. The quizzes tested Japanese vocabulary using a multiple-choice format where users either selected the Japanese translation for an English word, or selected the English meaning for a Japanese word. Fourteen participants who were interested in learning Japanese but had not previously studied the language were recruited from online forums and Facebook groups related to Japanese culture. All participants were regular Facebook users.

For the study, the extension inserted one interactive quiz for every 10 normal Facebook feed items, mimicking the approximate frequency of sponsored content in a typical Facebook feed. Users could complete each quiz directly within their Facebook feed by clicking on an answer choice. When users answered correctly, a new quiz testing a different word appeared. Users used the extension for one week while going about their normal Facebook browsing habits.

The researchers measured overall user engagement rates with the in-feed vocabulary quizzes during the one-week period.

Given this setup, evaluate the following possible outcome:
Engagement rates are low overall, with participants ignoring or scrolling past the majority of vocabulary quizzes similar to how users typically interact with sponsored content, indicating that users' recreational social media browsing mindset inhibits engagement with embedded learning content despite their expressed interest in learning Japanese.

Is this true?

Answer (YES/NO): NO